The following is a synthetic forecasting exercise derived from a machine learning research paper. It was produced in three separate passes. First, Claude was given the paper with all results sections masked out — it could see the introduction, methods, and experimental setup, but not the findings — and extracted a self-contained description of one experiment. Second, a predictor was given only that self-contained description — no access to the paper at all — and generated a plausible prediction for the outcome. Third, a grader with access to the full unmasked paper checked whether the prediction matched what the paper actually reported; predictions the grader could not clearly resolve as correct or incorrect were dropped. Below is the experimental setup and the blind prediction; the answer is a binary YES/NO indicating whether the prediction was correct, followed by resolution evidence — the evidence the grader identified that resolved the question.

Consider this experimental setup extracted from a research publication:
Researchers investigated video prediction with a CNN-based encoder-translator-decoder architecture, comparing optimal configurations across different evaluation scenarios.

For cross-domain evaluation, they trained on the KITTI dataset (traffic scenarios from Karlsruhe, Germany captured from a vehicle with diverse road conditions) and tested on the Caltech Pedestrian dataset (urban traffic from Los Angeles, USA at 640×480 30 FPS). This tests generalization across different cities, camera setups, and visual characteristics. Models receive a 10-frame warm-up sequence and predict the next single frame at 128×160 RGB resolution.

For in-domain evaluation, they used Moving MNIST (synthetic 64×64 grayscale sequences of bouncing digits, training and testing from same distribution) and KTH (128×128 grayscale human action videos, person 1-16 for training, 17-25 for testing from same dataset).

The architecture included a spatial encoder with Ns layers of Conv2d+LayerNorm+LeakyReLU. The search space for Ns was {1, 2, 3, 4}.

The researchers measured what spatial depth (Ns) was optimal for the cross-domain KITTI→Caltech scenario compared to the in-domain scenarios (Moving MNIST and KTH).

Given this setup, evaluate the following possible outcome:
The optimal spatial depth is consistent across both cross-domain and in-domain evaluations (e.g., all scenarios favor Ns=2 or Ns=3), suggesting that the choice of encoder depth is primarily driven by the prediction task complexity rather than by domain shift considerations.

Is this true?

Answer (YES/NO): NO